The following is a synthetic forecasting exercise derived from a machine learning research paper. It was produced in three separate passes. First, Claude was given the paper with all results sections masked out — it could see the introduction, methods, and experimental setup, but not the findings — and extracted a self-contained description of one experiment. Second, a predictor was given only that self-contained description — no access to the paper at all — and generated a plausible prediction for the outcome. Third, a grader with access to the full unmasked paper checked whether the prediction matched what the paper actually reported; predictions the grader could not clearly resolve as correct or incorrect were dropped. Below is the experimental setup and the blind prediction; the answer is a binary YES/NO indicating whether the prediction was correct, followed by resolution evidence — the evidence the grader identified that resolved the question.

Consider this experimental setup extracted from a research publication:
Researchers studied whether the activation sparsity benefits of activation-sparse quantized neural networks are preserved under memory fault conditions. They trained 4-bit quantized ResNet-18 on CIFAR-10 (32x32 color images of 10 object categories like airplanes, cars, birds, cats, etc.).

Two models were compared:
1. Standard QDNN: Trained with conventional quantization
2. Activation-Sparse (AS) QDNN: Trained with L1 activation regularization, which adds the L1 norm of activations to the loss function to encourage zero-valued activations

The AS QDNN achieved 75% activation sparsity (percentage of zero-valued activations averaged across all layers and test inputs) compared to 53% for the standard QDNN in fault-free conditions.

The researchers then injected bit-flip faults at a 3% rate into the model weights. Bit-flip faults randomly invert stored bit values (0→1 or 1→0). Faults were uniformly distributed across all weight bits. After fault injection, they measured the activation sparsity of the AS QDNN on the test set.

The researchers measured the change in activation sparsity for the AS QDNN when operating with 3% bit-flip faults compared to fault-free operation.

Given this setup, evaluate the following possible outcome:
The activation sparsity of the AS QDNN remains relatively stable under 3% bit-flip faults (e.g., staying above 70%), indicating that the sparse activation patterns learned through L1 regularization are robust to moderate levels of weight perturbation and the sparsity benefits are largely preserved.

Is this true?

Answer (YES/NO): YES